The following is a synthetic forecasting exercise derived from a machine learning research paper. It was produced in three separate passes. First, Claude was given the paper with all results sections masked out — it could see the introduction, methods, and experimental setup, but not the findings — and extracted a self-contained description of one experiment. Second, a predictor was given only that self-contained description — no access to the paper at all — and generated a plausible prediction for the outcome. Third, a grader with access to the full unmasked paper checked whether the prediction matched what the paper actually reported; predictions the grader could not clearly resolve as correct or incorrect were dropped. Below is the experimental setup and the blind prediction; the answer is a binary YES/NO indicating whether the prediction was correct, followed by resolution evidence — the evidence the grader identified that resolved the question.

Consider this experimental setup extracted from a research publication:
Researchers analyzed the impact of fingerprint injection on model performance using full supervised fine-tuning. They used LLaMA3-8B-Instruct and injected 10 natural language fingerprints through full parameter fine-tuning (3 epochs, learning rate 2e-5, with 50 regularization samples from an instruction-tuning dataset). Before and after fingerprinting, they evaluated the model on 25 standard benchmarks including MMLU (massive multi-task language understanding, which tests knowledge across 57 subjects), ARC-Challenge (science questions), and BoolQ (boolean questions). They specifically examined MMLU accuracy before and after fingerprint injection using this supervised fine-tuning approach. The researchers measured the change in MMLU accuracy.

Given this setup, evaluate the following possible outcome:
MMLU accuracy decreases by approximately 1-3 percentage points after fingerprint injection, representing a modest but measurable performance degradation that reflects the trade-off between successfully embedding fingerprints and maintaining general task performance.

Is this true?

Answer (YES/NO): NO